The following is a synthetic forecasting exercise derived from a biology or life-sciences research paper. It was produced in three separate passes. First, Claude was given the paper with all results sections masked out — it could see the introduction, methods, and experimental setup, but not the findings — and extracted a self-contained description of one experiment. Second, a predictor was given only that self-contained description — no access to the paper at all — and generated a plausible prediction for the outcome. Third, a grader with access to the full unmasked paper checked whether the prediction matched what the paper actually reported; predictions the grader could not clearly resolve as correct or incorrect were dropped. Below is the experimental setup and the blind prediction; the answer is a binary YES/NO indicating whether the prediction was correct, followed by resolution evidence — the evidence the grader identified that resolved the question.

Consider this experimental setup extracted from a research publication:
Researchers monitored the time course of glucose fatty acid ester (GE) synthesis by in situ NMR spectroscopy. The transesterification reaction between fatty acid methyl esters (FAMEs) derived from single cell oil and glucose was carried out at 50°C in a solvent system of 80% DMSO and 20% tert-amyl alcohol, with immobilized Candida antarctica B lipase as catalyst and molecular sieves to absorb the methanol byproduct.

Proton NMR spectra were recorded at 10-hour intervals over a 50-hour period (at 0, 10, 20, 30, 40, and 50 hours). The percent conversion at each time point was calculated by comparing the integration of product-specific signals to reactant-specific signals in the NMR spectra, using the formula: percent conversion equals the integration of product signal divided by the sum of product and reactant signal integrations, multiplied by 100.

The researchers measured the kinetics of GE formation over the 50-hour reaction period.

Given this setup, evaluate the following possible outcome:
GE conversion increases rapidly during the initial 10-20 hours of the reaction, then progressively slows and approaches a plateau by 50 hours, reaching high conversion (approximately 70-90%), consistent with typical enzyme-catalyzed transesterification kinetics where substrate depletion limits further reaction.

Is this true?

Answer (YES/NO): NO